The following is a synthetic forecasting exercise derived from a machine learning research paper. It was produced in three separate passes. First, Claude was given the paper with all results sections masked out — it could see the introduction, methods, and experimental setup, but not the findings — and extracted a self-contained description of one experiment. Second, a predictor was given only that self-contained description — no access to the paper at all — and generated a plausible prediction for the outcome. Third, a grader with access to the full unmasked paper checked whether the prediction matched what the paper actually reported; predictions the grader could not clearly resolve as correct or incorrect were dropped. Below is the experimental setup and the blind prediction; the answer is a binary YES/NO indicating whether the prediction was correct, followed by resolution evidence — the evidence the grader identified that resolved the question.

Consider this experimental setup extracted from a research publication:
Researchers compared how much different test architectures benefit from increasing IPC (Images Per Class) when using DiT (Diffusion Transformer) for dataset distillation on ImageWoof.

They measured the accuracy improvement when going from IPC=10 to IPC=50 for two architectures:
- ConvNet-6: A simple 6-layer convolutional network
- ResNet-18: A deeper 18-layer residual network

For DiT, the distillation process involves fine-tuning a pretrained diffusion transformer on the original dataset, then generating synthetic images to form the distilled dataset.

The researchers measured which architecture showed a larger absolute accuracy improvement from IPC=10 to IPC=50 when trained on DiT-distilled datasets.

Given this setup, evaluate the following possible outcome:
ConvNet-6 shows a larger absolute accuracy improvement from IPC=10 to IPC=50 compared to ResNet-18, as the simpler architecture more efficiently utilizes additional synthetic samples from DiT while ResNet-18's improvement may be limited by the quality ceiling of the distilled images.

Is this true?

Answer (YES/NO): NO